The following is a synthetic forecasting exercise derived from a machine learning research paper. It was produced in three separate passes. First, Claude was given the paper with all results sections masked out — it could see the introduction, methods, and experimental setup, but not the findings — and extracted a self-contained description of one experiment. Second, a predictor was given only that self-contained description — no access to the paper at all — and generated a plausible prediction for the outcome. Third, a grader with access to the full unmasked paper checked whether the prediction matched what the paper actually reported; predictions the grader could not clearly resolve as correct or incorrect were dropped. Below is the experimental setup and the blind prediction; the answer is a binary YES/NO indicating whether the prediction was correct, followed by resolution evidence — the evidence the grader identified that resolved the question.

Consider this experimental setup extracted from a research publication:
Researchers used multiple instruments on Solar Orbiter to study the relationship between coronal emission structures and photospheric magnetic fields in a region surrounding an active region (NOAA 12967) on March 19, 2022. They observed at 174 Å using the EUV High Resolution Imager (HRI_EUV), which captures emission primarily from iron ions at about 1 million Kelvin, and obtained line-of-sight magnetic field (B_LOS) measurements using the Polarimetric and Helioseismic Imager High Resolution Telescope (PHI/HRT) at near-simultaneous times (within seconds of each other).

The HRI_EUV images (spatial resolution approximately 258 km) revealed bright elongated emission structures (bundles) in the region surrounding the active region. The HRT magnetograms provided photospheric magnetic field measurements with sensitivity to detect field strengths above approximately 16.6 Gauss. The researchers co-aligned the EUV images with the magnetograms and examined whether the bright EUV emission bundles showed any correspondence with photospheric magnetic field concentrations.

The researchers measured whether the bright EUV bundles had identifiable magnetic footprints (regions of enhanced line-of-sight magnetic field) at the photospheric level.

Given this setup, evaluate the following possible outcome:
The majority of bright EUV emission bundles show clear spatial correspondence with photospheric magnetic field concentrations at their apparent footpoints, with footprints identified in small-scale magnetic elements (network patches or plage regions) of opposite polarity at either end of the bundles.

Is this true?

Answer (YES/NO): NO